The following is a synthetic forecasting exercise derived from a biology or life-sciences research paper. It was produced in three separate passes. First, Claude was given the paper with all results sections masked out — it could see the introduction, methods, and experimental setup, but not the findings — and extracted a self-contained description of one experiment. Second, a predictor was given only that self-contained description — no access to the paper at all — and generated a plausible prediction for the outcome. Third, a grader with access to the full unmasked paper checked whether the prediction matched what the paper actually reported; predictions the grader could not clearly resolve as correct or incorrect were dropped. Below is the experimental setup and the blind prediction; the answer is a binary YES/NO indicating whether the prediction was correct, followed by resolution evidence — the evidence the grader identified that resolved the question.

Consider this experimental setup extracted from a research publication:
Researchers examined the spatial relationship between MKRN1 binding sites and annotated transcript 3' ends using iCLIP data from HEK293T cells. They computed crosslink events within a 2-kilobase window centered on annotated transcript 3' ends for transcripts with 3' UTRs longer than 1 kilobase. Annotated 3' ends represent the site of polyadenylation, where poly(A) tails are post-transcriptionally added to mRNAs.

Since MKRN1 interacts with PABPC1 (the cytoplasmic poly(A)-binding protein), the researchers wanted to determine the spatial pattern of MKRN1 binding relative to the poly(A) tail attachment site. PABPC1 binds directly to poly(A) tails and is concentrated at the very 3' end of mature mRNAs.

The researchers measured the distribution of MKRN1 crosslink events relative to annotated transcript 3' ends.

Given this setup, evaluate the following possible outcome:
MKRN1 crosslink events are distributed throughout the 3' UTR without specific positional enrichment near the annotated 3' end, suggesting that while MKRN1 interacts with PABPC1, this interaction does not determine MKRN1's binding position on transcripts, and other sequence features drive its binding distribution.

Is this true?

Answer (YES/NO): NO